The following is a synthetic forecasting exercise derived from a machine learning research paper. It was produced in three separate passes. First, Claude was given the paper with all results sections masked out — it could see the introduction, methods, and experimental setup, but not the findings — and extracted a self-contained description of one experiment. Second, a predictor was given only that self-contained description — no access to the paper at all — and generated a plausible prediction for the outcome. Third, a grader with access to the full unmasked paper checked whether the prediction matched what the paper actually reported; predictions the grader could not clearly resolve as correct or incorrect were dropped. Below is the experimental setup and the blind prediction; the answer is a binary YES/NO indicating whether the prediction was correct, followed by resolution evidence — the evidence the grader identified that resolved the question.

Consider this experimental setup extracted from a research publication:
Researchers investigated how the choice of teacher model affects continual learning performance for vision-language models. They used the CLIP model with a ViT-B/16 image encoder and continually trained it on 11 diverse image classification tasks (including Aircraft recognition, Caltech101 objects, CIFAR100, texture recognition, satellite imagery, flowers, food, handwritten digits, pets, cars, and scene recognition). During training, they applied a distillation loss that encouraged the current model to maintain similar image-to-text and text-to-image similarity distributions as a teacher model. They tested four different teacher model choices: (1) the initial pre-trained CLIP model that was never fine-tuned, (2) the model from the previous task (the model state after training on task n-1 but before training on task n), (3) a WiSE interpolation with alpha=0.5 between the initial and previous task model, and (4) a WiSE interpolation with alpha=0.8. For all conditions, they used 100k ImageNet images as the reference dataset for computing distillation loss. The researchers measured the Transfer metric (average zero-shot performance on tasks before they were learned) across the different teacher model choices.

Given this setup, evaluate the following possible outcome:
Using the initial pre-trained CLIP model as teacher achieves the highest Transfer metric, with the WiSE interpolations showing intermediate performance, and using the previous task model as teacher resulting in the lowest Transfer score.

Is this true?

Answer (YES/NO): YES